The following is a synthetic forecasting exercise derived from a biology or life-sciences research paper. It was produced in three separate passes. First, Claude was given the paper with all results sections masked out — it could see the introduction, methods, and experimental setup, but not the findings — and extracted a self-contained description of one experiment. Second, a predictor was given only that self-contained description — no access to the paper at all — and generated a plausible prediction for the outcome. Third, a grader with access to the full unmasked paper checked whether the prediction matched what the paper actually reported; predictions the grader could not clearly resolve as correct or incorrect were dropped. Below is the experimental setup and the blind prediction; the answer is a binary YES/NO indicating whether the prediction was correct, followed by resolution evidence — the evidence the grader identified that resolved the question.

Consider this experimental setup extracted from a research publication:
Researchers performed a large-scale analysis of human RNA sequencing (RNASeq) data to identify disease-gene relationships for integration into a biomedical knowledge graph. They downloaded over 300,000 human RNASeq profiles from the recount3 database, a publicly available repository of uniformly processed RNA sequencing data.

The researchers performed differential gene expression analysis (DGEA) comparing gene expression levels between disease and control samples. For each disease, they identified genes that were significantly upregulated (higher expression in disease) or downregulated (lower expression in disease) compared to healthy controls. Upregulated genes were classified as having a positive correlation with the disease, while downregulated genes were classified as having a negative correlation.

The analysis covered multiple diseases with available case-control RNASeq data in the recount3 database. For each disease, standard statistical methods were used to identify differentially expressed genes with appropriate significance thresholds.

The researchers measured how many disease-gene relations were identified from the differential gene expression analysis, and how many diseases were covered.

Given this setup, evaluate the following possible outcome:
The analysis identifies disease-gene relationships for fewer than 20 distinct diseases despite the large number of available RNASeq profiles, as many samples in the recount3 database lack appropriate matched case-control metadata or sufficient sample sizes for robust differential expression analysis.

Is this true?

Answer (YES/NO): NO